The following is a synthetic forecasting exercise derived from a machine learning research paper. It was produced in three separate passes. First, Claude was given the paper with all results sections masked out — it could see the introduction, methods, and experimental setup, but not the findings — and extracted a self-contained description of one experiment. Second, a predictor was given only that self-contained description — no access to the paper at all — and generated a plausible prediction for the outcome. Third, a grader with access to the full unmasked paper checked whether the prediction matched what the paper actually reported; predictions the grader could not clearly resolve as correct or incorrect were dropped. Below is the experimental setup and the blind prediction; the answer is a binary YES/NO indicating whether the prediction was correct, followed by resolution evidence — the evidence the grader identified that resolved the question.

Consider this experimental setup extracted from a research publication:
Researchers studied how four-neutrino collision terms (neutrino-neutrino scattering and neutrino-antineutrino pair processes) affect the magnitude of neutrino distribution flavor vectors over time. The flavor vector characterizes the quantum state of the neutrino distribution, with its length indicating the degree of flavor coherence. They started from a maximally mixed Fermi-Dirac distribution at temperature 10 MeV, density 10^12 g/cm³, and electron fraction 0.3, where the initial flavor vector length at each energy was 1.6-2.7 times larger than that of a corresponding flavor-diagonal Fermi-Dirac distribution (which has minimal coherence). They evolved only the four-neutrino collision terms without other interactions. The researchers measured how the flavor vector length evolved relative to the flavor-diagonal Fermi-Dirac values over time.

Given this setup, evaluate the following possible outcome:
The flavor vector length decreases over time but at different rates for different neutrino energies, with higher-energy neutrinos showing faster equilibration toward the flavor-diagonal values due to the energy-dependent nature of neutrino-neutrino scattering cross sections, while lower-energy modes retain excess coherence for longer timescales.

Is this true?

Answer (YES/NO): NO